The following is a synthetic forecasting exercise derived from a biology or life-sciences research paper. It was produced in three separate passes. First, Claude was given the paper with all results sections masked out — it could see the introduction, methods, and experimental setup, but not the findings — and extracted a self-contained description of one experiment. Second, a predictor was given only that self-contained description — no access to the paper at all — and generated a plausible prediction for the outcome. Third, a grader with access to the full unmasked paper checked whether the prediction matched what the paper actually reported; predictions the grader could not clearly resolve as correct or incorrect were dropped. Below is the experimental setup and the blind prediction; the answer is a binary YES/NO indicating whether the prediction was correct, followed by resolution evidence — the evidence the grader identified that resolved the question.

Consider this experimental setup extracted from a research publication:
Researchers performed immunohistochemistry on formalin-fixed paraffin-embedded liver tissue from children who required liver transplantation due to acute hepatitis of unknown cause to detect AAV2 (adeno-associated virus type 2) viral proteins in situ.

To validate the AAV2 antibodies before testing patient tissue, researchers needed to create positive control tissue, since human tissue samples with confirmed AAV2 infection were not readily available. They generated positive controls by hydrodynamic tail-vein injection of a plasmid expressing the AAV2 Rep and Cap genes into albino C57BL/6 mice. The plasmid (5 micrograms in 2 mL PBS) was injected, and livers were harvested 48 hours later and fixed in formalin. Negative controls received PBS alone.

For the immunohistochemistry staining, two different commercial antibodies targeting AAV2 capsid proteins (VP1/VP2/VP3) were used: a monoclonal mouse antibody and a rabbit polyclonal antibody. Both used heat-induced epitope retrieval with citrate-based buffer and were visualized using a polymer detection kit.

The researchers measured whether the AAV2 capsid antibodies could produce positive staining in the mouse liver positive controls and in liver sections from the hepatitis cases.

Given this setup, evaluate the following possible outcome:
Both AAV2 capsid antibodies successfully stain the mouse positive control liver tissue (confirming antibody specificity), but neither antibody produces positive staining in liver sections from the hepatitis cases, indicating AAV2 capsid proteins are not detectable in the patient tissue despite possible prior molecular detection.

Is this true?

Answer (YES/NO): YES